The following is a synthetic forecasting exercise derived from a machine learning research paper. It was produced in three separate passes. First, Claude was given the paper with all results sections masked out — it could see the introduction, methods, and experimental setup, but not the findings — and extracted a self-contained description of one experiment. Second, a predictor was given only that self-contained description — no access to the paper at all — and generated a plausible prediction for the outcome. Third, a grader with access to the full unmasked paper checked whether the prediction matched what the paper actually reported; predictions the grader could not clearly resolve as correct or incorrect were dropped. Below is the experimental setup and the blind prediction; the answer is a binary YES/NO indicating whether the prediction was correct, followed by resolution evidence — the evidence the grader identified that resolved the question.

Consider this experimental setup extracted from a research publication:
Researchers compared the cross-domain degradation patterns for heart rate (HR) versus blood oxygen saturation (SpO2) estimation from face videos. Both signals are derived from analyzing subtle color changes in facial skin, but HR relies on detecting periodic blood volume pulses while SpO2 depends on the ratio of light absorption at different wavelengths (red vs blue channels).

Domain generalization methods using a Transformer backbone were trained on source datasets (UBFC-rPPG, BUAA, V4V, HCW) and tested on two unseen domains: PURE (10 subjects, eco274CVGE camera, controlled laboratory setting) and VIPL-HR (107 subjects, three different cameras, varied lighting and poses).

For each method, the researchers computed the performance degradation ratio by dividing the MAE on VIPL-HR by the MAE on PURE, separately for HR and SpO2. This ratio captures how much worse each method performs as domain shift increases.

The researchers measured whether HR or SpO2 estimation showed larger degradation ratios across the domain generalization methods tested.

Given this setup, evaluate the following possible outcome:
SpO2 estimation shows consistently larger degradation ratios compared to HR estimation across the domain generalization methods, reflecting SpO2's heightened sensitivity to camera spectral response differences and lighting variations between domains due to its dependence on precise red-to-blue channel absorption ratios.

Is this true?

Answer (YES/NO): YES